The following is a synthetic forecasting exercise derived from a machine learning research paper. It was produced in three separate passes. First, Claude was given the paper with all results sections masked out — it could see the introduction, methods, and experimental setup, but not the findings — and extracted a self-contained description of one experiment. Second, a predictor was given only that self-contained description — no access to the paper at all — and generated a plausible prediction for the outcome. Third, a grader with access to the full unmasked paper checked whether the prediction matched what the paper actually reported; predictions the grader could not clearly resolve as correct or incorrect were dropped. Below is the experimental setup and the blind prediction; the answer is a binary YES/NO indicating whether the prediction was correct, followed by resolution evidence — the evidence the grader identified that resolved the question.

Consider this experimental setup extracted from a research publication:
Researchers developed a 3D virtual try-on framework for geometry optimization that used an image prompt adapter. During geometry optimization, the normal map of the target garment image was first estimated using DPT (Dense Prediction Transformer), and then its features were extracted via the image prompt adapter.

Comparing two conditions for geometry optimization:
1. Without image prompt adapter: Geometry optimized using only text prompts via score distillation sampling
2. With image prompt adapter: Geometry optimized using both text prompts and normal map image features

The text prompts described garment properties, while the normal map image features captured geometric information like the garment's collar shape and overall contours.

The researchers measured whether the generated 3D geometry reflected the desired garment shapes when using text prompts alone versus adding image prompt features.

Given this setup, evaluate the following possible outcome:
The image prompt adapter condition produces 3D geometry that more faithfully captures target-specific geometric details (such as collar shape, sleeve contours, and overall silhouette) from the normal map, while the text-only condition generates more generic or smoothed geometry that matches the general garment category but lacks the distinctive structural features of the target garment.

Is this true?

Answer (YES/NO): NO